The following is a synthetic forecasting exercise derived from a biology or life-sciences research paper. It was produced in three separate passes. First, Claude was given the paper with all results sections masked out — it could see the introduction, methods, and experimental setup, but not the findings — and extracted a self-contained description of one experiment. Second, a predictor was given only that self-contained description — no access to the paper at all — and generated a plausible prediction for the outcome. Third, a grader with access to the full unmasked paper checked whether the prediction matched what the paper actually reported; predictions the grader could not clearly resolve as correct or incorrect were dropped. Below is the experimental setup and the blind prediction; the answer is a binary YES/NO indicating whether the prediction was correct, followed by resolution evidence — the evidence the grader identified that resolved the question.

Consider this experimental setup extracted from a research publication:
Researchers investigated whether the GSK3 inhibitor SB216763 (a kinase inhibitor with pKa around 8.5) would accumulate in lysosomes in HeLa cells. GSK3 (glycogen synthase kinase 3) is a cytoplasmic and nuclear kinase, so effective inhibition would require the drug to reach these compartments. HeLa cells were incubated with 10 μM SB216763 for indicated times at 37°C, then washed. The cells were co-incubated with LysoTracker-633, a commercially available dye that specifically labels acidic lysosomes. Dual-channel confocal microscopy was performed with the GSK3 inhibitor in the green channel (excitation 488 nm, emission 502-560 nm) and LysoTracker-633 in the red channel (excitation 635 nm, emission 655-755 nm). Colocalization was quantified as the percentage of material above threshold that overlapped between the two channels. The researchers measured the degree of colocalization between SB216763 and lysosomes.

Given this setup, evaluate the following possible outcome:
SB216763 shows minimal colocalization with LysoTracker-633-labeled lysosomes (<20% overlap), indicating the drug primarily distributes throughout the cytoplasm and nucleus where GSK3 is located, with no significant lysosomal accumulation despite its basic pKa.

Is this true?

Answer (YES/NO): NO